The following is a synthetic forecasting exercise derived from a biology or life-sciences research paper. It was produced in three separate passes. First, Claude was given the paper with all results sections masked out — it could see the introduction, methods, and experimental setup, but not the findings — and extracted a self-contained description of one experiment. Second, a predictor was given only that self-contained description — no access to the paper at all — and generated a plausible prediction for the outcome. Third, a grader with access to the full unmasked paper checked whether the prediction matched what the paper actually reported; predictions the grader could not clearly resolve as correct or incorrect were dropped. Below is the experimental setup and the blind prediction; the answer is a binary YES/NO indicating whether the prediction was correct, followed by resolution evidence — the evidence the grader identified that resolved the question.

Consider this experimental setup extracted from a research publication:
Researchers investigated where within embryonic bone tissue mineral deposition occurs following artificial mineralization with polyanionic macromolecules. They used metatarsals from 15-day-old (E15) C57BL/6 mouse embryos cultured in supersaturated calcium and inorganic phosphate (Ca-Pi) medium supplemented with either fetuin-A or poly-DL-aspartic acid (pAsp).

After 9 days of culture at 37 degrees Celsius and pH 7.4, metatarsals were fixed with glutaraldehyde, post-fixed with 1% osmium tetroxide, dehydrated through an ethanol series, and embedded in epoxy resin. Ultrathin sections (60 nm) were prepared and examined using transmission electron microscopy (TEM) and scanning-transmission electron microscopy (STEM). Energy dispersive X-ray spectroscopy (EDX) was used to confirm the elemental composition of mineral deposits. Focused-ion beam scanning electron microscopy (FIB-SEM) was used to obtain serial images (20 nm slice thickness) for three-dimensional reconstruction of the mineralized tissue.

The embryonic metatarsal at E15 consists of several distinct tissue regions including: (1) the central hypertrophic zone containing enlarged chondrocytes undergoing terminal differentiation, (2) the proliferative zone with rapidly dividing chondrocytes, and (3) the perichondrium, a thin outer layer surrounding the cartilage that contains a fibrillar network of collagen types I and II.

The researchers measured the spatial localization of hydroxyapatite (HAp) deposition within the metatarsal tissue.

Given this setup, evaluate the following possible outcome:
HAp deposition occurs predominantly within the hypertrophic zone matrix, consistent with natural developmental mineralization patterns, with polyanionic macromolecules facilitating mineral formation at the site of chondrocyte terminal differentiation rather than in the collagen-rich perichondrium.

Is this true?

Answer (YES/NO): NO